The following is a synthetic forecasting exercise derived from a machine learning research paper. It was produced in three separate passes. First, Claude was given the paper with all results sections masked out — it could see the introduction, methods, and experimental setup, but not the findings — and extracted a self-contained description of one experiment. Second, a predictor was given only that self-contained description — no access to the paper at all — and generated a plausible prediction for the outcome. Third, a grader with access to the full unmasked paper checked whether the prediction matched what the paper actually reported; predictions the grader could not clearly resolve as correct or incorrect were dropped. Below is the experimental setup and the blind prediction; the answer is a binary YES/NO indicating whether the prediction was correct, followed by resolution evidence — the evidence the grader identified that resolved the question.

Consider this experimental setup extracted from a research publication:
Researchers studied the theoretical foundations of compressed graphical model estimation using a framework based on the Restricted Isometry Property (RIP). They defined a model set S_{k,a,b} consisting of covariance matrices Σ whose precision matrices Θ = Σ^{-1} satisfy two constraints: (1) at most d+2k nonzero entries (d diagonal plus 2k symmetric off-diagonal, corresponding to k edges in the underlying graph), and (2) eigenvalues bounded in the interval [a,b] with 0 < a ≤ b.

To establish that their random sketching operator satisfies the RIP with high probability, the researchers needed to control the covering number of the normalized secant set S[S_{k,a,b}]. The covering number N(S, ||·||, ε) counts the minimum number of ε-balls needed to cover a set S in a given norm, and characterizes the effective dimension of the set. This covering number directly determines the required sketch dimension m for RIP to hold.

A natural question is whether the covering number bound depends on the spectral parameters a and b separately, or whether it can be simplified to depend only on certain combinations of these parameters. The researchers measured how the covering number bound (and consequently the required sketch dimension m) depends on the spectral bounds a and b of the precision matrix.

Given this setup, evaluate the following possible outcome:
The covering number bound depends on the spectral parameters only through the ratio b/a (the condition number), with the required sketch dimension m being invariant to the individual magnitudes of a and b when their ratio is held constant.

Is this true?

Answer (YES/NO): YES